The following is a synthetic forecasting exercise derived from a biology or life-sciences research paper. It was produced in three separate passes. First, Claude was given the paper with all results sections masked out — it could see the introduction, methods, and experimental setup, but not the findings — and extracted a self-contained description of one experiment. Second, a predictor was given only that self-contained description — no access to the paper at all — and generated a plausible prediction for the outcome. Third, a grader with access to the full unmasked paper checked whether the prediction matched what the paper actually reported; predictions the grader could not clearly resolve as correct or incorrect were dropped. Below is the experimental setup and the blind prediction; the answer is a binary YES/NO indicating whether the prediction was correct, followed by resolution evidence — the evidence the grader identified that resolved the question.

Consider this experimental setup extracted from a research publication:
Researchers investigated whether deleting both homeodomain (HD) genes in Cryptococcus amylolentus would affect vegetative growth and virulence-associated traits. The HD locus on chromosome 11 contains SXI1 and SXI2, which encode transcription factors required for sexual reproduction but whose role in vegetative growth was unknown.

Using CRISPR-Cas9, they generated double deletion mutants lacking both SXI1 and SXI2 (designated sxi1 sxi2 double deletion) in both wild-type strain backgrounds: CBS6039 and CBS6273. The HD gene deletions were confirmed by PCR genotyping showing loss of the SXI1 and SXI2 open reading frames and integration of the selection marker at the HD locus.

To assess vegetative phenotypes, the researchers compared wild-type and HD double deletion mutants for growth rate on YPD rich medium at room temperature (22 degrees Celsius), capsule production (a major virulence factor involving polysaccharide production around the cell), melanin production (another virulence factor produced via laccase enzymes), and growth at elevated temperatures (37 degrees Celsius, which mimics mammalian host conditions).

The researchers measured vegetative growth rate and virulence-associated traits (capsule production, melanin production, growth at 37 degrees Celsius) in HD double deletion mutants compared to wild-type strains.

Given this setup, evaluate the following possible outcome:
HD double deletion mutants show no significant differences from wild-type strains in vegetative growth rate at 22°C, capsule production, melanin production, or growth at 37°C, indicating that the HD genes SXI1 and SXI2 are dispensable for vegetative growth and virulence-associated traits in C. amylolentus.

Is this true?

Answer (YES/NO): YES